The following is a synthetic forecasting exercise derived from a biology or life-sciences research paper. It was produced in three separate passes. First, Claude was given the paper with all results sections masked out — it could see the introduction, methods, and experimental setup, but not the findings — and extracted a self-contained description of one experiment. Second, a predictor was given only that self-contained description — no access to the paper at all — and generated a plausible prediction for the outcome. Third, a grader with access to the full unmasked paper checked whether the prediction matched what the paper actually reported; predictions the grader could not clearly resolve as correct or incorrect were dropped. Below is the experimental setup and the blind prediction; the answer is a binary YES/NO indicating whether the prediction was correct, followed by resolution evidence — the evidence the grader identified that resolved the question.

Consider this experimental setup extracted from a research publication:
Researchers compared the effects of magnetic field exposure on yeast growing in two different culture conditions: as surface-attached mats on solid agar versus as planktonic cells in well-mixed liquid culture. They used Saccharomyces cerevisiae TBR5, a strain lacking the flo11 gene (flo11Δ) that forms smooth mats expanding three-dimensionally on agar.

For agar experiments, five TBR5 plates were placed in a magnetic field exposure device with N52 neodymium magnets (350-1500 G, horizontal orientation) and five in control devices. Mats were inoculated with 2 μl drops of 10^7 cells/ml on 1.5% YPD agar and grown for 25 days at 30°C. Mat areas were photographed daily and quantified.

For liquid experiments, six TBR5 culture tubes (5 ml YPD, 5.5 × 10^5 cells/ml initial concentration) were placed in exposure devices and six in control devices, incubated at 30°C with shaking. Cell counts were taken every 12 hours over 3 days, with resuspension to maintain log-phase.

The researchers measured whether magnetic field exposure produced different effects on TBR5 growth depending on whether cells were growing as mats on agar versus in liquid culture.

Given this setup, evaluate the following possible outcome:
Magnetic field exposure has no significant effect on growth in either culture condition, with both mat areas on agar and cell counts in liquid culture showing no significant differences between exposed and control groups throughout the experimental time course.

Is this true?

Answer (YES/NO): NO